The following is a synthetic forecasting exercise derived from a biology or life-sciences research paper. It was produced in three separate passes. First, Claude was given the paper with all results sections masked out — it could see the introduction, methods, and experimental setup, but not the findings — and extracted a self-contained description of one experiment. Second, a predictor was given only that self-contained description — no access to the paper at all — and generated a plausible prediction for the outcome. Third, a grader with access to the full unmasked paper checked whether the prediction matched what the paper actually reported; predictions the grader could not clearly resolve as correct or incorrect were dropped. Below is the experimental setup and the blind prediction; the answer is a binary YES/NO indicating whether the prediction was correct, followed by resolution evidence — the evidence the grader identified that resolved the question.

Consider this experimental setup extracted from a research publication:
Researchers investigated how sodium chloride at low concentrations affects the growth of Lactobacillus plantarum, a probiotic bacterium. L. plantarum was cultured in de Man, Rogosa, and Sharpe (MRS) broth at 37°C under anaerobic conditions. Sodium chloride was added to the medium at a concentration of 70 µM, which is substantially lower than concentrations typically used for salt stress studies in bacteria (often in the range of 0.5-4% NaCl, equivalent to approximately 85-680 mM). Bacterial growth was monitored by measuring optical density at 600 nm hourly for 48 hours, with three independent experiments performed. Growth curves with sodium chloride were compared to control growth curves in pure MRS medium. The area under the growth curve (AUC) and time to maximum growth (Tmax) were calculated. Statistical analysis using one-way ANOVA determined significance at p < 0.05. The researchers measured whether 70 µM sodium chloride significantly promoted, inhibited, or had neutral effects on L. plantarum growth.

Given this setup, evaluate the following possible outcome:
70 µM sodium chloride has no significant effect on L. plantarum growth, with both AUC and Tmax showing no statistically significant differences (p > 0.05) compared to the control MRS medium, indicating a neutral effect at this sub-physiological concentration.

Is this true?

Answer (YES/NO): YES